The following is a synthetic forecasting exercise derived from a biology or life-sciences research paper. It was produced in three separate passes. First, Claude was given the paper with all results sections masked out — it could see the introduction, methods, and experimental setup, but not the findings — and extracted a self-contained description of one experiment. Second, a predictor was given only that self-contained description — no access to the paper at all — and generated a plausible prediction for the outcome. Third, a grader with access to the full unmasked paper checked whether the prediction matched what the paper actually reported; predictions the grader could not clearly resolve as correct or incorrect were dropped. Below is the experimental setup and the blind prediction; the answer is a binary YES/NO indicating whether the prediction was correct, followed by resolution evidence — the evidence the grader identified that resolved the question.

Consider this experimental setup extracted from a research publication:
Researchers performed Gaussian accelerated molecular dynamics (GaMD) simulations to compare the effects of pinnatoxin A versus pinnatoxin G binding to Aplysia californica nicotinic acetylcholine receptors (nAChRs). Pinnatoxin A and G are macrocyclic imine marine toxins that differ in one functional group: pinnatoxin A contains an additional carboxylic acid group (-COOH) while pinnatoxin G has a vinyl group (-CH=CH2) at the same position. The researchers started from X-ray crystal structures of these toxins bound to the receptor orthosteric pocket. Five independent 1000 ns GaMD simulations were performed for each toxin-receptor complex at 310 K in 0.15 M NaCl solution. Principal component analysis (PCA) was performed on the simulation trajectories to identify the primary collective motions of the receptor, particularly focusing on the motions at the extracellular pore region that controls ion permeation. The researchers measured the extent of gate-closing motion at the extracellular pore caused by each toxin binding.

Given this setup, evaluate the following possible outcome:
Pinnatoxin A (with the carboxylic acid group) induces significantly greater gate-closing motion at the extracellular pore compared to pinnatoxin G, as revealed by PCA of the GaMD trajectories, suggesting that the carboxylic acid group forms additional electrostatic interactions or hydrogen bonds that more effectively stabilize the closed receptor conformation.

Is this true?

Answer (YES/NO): YES